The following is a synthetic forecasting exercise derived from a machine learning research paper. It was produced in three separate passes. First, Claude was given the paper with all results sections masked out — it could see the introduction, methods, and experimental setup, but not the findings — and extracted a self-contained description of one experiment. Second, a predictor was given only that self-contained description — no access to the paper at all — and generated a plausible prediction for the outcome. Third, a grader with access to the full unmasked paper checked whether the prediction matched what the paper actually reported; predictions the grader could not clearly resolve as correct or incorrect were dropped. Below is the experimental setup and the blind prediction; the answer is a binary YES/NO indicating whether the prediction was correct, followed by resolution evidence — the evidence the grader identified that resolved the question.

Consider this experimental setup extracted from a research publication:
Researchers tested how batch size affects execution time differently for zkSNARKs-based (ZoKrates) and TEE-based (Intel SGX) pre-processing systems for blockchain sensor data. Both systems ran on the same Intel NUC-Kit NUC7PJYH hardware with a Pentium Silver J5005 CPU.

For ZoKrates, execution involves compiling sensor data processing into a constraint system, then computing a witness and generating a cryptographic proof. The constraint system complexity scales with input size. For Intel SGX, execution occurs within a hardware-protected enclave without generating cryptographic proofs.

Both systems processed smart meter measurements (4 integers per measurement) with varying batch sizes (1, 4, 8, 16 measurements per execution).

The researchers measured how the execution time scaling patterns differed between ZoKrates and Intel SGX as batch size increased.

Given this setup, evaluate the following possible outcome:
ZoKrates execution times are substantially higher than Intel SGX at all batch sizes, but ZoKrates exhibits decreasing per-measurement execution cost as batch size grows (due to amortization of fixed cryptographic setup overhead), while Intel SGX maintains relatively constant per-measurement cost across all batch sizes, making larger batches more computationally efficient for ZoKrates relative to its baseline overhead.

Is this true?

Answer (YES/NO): NO